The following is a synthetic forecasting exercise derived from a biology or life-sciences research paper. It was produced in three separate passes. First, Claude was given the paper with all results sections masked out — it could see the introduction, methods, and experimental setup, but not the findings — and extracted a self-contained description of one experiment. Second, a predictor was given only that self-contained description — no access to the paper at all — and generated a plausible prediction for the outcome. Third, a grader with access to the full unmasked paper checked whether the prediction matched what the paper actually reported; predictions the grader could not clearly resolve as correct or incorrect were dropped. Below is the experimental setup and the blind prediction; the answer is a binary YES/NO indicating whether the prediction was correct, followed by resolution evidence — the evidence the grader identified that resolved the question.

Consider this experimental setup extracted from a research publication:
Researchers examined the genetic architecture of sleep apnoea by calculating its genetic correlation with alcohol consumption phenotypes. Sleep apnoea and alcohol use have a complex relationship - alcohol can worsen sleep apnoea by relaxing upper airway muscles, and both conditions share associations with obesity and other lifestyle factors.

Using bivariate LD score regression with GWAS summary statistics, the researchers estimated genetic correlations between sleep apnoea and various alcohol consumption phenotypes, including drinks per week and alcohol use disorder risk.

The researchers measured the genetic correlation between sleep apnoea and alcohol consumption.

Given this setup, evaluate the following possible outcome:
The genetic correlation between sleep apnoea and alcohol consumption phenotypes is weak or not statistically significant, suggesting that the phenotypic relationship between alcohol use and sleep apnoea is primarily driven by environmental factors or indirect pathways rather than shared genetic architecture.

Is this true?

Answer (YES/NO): NO